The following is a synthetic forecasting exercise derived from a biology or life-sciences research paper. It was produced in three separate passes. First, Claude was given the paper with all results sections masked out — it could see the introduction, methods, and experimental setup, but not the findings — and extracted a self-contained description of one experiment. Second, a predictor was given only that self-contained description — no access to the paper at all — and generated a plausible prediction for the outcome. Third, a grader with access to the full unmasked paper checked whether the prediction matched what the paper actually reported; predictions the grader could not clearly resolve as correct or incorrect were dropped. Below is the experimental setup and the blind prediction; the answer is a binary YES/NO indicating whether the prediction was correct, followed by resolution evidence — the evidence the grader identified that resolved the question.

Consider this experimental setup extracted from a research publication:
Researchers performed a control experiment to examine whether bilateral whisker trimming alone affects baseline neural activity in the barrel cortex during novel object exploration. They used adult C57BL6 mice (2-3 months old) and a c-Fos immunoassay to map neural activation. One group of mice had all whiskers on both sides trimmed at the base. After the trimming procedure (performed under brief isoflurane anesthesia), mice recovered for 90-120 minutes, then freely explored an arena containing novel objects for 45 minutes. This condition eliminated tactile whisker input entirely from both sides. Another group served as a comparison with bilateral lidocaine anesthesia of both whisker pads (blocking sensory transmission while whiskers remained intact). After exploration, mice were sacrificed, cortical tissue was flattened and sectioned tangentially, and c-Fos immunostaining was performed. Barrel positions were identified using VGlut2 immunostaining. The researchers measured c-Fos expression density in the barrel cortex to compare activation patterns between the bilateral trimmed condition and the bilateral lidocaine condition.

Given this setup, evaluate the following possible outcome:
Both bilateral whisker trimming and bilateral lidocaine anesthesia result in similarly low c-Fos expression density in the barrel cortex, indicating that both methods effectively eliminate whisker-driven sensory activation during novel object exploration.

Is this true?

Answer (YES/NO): NO